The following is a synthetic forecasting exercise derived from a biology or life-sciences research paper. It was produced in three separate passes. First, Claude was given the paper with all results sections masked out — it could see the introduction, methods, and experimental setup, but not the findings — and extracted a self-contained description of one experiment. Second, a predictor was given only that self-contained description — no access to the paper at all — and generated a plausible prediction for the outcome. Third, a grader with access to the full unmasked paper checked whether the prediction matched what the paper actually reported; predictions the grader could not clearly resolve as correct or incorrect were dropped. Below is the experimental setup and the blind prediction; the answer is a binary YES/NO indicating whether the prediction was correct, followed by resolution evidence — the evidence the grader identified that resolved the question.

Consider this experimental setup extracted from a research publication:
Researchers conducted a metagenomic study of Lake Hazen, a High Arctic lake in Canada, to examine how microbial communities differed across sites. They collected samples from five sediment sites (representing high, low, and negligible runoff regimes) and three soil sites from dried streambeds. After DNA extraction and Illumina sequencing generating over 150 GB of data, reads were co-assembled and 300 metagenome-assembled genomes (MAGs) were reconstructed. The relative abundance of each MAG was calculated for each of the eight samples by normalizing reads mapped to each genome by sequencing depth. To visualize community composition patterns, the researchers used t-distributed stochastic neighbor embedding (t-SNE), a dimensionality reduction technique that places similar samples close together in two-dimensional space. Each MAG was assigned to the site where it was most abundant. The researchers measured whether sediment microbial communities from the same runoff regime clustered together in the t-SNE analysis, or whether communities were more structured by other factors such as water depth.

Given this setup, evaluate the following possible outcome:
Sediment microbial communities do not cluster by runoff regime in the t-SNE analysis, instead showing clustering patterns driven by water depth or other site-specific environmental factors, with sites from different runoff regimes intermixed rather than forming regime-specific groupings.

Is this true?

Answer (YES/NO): NO